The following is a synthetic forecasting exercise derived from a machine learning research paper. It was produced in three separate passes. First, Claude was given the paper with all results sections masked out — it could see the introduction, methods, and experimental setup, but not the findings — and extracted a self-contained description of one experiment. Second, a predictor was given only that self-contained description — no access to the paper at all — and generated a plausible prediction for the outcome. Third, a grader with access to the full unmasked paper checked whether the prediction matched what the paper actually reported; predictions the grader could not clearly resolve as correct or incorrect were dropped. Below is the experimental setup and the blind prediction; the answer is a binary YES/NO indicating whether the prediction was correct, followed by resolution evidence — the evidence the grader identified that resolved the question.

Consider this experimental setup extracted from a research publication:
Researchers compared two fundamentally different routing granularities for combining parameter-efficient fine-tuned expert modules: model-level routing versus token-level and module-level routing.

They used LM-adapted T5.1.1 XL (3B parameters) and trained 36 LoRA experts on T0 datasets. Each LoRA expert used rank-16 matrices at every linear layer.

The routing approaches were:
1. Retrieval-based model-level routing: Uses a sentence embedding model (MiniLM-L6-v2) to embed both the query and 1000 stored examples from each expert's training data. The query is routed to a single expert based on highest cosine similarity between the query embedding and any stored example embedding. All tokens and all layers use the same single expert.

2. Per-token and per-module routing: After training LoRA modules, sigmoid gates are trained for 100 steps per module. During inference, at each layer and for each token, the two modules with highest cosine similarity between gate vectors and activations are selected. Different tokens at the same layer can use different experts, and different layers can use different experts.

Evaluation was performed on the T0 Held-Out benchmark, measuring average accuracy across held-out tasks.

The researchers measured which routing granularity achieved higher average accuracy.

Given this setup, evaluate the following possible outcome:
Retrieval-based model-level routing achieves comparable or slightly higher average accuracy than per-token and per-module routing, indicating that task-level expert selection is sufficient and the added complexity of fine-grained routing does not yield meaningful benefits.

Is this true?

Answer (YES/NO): NO